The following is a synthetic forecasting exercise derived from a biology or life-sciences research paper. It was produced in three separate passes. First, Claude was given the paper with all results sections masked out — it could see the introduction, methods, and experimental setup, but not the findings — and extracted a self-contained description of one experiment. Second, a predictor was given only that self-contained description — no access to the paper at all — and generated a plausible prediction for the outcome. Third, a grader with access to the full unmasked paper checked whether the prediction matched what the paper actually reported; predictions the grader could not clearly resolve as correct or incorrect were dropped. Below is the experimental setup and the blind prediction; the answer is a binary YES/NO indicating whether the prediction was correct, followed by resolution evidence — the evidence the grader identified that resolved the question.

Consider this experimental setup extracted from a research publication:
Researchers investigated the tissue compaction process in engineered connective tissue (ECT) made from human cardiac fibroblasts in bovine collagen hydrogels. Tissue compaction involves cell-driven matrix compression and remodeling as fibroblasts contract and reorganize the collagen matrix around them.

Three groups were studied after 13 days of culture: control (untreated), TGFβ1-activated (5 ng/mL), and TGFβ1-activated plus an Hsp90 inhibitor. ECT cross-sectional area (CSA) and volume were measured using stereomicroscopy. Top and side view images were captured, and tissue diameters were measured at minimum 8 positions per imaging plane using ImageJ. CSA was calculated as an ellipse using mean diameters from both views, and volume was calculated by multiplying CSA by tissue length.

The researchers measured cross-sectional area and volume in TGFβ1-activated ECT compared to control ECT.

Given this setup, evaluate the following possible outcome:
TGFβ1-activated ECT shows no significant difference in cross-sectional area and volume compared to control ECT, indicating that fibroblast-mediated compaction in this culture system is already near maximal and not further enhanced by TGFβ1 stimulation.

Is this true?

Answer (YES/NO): NO